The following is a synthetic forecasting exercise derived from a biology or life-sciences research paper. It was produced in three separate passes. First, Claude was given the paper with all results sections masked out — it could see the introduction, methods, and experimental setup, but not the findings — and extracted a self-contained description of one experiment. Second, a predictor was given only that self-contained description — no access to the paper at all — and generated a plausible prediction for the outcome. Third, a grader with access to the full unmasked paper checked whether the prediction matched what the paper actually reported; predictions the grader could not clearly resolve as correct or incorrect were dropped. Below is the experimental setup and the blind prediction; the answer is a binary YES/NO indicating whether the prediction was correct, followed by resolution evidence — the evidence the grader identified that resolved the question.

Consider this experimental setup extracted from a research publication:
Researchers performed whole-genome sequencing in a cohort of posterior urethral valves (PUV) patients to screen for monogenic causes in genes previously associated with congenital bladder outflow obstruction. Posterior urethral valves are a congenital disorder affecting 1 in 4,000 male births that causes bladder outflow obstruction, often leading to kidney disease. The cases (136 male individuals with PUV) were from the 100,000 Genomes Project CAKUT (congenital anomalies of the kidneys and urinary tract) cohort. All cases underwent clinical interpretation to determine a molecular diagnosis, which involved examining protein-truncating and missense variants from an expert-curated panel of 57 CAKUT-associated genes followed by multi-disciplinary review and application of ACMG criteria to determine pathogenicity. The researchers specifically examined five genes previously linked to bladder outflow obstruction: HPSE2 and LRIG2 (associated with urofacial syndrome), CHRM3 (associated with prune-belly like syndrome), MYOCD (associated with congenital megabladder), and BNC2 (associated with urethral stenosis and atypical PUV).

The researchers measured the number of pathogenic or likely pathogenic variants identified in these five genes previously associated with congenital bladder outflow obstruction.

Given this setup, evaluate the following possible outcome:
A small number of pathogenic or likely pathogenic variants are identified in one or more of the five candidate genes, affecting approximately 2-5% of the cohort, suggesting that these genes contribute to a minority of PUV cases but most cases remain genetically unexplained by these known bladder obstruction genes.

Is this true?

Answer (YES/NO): NO